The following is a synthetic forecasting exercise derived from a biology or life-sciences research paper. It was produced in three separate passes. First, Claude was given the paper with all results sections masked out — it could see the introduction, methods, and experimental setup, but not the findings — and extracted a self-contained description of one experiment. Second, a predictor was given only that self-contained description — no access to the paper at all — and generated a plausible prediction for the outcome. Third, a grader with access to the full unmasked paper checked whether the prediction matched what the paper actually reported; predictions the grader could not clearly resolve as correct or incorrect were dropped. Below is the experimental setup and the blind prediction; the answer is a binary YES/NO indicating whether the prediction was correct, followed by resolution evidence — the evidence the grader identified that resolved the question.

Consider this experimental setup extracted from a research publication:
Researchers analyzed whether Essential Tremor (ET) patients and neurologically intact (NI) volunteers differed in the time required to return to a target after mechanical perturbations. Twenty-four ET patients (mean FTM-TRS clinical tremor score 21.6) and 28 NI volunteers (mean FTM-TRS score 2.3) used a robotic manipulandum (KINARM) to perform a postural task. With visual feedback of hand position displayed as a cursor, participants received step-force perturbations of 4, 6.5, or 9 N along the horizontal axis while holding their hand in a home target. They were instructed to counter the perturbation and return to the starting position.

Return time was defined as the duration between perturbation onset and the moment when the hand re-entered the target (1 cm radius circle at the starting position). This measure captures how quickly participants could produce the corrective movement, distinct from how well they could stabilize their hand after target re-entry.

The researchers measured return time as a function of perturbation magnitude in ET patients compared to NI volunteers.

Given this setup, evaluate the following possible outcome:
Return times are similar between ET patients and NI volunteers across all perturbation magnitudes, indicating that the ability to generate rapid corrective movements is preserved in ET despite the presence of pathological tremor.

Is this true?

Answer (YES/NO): YES